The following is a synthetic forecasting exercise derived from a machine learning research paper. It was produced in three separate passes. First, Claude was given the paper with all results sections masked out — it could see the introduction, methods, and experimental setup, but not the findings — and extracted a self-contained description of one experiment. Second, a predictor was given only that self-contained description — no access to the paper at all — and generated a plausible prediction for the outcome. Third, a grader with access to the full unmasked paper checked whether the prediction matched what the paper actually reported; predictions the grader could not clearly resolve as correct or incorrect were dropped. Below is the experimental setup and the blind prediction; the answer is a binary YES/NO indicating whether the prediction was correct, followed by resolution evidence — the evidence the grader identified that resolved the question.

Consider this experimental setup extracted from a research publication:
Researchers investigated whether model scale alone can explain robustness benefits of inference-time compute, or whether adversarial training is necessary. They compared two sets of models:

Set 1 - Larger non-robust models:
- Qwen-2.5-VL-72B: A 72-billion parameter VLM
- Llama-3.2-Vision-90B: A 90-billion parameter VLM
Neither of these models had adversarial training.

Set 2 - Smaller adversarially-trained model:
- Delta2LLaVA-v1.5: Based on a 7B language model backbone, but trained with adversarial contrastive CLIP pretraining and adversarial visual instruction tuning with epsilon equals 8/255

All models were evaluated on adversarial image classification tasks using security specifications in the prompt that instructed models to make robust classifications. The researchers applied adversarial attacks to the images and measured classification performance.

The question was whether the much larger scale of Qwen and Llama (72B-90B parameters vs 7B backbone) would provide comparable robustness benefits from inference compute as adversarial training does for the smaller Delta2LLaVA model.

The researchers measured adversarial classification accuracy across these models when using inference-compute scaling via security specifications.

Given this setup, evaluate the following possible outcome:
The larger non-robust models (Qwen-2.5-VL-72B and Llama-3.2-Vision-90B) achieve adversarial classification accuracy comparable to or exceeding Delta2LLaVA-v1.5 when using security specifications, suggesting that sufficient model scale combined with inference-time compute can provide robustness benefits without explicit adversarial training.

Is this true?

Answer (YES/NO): NO